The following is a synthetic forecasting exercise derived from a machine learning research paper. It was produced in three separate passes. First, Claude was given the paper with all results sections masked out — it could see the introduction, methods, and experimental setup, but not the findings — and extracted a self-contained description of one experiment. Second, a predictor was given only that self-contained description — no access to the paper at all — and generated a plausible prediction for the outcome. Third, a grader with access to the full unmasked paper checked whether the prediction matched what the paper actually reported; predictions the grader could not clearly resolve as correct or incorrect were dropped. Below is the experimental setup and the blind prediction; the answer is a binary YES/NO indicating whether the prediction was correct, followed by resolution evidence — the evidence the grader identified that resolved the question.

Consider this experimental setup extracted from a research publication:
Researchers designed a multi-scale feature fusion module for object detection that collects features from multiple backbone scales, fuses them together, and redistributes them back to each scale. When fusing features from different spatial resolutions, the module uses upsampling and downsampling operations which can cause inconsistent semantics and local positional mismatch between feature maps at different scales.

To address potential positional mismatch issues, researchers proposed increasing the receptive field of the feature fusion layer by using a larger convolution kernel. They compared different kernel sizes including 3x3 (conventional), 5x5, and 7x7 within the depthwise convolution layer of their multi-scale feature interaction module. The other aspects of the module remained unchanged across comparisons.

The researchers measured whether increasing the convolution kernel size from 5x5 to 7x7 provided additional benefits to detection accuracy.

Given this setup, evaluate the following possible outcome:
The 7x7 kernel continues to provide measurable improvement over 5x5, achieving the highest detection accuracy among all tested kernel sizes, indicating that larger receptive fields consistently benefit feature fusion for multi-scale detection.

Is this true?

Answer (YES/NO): NO